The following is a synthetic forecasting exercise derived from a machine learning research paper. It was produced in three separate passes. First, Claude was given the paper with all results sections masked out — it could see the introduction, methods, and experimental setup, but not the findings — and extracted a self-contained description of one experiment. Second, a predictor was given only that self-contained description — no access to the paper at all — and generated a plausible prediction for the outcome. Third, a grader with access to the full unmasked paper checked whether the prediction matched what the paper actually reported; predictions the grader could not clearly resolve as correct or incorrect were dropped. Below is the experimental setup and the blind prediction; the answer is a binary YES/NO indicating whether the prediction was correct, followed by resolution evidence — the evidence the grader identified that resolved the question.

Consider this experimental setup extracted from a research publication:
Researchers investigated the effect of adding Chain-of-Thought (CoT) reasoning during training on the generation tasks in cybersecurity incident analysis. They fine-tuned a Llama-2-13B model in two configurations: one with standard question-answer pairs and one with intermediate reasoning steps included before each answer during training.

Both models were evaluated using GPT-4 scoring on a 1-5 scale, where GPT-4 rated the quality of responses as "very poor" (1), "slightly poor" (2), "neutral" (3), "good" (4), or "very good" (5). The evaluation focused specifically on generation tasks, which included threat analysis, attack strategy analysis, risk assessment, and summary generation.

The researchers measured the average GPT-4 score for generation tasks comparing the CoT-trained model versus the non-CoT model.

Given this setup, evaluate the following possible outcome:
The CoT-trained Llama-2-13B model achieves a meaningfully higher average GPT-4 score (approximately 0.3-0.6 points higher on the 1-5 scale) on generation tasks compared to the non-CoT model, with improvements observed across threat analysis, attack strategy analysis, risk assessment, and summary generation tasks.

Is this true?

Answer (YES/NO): NO